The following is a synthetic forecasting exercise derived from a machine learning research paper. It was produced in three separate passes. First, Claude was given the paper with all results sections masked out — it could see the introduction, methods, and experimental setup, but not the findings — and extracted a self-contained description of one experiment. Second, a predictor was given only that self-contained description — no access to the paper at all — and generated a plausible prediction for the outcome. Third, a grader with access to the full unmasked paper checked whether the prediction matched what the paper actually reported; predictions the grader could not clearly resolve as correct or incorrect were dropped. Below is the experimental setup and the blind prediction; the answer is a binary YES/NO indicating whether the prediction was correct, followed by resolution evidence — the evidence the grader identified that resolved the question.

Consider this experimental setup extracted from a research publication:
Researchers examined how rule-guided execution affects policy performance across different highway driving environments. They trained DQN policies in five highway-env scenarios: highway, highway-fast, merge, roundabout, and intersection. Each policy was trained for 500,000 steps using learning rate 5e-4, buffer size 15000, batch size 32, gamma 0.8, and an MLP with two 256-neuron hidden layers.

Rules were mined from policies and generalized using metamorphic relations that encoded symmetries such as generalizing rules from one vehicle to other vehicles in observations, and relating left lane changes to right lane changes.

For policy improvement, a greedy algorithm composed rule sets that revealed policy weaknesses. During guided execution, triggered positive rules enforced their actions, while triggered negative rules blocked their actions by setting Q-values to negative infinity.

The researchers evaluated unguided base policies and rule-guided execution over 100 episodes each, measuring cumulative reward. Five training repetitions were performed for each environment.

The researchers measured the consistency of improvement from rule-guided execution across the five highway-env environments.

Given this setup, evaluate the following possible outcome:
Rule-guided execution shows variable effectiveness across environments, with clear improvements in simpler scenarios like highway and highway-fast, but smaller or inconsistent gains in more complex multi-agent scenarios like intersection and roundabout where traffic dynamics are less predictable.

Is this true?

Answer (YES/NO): NO